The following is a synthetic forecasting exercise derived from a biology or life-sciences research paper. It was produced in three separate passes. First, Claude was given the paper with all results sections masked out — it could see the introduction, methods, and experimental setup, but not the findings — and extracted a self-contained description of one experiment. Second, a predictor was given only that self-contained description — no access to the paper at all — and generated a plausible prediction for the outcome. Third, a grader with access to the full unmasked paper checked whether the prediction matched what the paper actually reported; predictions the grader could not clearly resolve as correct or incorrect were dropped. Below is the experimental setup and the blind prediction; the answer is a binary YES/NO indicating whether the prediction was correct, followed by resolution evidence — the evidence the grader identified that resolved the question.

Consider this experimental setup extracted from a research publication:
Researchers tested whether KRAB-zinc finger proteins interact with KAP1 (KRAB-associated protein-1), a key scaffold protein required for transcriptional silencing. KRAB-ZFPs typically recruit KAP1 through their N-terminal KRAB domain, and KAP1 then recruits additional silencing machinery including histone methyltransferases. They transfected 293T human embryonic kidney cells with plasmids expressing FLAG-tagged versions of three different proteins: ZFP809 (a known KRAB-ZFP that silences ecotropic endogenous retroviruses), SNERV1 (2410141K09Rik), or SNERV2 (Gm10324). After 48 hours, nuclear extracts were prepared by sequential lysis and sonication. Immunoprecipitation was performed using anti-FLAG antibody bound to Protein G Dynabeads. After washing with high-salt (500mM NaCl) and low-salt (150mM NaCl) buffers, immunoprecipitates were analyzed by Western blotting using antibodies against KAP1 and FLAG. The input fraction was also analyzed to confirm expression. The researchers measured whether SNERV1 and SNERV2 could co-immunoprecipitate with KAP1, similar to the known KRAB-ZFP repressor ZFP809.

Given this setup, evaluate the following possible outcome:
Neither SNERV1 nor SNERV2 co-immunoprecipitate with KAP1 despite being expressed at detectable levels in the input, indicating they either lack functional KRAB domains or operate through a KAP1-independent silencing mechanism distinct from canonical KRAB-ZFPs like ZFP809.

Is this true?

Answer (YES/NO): NO